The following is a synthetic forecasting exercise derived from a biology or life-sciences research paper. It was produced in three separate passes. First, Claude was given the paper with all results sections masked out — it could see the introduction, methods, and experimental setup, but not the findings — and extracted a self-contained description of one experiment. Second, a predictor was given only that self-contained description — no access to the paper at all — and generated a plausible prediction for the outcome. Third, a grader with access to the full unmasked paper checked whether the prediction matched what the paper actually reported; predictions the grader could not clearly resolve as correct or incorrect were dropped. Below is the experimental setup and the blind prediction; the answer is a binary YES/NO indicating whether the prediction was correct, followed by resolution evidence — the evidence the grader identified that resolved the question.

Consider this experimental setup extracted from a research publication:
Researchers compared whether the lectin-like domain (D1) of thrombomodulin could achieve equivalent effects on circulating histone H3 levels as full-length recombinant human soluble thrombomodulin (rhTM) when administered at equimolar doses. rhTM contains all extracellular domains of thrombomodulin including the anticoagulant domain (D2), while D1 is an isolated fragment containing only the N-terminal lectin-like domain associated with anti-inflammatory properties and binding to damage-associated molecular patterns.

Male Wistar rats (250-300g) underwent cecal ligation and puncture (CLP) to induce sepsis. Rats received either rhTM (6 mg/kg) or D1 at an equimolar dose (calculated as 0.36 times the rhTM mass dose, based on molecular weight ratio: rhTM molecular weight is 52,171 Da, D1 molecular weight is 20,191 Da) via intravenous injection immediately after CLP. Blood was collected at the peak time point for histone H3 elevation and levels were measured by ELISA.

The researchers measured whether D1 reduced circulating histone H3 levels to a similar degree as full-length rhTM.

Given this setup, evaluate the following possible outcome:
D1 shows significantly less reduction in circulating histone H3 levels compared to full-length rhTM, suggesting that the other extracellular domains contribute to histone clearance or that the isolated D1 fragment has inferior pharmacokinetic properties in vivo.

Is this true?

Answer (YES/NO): NO